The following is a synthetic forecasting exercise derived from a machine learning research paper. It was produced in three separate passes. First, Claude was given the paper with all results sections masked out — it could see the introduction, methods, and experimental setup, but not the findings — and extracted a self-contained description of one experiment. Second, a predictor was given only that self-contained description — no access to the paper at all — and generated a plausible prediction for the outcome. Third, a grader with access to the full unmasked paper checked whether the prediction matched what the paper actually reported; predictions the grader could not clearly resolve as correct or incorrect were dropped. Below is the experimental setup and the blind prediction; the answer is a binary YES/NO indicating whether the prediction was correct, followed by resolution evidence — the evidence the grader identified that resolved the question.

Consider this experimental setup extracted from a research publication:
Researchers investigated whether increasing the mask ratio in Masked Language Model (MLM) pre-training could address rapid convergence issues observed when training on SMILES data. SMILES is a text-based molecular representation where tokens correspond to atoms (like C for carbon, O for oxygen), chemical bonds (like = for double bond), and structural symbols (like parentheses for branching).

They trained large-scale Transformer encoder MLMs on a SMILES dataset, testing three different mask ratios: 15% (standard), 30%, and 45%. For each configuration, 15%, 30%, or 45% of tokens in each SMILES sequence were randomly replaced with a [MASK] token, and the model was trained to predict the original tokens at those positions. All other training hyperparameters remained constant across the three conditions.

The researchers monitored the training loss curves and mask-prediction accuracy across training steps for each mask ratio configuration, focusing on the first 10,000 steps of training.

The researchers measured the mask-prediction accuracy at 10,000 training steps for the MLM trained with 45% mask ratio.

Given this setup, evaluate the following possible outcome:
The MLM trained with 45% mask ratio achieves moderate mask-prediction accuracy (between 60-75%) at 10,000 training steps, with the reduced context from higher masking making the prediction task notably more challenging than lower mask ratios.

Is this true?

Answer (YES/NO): NO